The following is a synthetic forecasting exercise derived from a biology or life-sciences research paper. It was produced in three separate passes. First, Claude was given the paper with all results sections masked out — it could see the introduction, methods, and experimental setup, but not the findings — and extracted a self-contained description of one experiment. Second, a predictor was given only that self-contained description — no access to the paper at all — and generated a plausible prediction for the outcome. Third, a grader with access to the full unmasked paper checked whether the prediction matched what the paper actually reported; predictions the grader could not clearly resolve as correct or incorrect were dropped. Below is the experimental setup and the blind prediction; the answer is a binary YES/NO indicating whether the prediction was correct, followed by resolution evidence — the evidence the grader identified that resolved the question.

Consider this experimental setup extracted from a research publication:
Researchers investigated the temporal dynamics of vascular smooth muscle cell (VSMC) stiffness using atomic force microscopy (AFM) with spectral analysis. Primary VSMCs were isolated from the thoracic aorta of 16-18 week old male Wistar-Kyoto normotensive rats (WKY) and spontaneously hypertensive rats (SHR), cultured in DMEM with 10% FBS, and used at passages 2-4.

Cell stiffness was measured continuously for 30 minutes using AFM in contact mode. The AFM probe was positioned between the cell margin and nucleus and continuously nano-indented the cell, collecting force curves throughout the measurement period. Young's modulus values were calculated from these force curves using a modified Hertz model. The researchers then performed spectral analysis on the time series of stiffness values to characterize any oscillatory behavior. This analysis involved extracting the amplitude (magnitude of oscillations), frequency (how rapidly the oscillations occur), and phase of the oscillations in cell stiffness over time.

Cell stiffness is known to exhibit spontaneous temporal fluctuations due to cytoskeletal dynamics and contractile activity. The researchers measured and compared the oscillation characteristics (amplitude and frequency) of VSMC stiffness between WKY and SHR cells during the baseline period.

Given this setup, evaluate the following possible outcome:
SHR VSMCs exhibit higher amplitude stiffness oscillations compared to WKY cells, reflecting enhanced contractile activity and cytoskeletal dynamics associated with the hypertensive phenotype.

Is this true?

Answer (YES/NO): YES